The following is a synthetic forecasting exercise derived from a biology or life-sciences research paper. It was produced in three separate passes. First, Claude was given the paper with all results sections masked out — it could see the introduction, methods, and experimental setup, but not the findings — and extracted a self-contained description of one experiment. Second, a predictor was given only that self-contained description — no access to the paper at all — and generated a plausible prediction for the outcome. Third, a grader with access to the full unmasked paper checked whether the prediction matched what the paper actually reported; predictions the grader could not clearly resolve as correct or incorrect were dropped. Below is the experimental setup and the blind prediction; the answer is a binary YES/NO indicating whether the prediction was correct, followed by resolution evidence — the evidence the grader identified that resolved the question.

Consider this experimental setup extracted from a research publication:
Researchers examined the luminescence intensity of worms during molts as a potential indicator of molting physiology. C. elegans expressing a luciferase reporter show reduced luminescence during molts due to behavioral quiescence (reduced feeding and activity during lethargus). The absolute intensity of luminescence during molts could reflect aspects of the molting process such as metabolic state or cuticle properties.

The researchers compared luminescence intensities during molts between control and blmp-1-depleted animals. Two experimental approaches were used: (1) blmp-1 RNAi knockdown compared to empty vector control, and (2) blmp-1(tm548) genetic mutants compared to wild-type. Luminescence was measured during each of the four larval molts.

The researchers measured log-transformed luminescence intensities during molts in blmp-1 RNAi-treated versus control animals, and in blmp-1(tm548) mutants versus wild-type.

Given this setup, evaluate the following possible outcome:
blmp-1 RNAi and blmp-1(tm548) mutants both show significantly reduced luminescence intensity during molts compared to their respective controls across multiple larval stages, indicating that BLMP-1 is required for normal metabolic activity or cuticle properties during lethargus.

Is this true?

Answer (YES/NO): NO